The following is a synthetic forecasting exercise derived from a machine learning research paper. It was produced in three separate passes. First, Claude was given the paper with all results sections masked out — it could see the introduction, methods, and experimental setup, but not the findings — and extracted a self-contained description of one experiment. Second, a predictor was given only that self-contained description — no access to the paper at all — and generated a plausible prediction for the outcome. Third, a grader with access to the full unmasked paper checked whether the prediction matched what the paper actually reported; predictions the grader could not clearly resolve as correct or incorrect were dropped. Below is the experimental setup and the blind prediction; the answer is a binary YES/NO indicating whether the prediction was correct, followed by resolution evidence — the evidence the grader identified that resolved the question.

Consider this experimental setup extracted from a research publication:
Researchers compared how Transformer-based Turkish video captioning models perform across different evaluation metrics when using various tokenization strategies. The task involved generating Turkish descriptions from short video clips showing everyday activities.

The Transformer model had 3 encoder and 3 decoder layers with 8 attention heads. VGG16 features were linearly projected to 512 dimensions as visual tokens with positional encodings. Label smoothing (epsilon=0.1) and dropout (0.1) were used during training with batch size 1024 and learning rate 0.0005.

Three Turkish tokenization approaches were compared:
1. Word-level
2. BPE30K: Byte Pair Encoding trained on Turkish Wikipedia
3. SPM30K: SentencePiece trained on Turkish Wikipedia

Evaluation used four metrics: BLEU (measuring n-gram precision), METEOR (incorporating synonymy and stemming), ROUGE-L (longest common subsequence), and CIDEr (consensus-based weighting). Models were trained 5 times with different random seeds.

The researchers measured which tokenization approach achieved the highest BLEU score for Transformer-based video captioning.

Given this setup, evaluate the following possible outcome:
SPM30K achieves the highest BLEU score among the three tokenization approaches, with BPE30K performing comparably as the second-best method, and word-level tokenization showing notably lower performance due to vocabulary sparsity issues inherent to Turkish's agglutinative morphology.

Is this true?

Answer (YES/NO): NO